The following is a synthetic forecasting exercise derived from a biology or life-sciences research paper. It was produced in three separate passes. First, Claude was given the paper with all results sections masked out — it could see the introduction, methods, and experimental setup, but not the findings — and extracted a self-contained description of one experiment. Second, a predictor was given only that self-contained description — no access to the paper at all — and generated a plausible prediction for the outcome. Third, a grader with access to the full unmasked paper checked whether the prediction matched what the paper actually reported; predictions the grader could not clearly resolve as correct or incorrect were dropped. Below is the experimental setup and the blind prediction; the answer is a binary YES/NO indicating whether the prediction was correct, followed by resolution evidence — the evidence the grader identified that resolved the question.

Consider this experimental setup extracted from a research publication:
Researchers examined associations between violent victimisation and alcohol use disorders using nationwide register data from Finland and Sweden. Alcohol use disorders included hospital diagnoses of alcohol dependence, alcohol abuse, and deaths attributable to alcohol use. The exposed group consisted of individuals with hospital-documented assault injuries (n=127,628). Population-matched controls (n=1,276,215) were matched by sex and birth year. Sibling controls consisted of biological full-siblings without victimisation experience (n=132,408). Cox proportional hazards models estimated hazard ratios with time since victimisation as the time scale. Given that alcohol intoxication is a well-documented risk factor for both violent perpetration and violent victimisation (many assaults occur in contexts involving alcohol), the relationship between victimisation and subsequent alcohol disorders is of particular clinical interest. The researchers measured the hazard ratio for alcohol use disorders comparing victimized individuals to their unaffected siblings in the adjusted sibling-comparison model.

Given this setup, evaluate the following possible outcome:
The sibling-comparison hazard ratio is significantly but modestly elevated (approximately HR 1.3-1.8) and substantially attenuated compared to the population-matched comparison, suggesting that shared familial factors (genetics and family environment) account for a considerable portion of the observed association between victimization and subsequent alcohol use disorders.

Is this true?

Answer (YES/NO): NO